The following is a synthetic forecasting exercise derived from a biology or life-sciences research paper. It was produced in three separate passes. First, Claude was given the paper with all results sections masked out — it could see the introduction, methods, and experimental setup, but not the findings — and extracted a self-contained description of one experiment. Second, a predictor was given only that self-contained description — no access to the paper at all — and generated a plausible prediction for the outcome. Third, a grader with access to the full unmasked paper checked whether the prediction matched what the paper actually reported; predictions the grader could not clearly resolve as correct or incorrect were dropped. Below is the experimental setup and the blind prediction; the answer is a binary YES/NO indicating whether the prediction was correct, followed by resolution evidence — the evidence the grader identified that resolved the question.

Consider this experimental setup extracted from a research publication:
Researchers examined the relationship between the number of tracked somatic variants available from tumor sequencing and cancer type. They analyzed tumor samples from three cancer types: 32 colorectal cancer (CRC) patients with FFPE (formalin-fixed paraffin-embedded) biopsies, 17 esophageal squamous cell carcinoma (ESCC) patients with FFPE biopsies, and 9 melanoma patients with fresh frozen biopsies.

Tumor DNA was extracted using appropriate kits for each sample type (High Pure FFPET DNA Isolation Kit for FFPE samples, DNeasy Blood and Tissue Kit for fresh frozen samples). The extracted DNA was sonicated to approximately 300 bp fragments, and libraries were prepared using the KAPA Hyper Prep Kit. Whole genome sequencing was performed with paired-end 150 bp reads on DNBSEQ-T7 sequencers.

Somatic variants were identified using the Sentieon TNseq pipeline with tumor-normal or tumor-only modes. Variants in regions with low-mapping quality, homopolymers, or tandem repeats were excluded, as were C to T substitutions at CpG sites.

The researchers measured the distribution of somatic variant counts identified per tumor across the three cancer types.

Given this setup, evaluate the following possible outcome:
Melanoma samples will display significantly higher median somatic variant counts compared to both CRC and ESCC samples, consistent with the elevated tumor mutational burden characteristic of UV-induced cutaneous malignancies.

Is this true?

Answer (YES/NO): YES